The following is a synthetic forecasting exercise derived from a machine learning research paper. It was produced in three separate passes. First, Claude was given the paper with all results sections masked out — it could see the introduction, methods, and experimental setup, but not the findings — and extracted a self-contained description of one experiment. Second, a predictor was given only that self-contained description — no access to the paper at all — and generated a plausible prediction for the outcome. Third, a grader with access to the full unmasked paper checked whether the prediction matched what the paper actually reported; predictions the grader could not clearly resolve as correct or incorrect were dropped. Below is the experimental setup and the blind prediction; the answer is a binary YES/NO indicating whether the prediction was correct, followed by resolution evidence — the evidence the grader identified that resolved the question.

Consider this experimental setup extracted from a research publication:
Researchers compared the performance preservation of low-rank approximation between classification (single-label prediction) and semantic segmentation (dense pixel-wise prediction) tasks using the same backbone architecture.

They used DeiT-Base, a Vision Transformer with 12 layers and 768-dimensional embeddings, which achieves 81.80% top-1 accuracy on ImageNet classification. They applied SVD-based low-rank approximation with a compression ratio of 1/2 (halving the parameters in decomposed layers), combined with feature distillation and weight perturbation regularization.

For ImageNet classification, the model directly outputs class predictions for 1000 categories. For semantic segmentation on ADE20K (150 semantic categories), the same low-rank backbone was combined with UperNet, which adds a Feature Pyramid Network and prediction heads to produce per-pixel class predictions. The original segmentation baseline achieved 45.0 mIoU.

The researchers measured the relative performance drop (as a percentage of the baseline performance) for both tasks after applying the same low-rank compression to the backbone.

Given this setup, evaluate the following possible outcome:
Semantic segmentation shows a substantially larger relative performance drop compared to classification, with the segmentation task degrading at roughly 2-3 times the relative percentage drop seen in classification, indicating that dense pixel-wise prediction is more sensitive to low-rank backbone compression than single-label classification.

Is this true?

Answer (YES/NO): NO